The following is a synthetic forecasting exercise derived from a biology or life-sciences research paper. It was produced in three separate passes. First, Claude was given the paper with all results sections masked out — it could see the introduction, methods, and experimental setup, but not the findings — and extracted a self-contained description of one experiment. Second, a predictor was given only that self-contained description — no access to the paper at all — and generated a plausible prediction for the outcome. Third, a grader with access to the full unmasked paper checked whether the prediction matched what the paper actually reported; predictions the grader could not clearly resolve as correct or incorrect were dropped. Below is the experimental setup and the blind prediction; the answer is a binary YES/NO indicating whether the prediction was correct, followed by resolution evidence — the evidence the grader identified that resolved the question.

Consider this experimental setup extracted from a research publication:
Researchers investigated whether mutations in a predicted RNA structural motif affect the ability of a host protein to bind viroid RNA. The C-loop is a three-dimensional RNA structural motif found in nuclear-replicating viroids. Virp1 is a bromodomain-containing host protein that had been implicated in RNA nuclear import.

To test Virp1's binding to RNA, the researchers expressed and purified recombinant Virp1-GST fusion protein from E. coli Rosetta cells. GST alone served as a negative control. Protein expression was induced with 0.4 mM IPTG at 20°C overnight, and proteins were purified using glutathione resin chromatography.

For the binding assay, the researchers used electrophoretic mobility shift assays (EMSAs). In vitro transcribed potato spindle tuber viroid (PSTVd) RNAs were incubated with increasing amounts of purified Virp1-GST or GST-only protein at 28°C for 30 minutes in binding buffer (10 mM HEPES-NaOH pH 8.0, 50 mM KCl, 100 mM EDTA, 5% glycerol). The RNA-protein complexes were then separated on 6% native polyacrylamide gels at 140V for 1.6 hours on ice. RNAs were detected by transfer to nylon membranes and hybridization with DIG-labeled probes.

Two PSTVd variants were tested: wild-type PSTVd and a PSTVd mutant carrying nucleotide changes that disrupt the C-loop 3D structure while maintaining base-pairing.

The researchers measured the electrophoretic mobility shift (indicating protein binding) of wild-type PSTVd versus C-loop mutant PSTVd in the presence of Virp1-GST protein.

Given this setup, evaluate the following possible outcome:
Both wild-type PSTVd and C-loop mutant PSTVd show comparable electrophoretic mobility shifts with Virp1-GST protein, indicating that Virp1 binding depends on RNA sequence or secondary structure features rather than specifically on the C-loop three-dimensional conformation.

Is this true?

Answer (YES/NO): NO